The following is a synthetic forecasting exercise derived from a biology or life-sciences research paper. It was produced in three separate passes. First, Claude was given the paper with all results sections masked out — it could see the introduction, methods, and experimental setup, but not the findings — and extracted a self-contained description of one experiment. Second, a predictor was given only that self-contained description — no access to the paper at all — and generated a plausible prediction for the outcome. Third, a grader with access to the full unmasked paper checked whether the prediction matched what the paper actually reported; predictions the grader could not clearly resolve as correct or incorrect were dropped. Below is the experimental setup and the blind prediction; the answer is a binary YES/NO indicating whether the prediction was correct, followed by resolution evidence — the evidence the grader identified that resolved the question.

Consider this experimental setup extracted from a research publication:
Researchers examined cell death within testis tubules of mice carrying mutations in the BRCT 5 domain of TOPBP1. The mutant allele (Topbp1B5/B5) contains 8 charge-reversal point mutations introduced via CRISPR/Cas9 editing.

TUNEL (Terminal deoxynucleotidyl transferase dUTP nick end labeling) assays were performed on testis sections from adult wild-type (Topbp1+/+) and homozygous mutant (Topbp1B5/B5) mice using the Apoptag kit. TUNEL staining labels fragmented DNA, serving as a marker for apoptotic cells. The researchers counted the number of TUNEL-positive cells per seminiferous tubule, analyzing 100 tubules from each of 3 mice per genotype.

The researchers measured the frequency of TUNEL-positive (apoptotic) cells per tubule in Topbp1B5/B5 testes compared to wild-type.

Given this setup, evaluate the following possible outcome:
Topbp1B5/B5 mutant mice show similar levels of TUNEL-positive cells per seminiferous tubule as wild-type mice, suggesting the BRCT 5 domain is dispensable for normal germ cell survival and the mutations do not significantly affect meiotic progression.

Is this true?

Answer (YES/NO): NO